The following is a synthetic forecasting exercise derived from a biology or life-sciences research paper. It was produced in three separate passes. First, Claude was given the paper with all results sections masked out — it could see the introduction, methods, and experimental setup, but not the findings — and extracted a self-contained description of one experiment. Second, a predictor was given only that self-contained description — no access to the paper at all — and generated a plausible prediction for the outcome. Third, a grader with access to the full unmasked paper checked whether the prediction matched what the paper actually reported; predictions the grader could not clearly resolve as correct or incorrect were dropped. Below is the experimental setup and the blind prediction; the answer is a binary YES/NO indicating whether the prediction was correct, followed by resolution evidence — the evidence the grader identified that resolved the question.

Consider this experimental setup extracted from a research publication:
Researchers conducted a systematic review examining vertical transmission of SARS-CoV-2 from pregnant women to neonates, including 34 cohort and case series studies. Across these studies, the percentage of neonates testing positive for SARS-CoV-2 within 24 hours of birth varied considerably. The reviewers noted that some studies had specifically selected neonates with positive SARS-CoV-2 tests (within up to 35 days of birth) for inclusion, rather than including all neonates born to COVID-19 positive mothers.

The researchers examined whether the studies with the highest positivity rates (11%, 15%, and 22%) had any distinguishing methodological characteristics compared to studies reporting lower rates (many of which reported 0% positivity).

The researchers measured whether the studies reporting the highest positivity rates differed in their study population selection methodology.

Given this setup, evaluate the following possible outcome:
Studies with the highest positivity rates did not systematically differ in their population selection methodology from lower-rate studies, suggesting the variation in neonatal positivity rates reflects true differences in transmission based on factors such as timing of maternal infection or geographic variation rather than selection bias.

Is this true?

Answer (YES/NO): NO